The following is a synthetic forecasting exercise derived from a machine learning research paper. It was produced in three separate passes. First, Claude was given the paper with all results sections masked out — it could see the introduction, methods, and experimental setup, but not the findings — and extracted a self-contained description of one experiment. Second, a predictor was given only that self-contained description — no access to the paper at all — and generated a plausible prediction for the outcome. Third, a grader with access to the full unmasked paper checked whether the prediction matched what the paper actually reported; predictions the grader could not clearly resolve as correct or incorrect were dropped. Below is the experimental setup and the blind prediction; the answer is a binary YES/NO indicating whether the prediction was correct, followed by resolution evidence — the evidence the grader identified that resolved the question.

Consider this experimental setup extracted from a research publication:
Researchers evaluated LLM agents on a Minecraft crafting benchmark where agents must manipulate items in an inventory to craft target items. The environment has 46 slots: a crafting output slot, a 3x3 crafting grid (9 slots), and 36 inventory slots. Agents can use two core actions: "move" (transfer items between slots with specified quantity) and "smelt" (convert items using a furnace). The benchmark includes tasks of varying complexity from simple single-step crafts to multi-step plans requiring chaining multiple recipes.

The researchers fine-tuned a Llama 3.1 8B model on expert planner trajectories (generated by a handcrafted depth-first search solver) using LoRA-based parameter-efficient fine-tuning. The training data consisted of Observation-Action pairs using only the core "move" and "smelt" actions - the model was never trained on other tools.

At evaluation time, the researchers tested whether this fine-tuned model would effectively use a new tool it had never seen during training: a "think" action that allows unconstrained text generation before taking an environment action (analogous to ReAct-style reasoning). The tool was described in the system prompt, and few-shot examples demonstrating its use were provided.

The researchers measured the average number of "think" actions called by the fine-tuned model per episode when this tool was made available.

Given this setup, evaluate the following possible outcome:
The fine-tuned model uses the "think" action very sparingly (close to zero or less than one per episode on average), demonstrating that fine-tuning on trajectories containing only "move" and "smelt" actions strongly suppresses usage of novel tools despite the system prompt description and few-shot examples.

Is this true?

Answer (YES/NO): YES